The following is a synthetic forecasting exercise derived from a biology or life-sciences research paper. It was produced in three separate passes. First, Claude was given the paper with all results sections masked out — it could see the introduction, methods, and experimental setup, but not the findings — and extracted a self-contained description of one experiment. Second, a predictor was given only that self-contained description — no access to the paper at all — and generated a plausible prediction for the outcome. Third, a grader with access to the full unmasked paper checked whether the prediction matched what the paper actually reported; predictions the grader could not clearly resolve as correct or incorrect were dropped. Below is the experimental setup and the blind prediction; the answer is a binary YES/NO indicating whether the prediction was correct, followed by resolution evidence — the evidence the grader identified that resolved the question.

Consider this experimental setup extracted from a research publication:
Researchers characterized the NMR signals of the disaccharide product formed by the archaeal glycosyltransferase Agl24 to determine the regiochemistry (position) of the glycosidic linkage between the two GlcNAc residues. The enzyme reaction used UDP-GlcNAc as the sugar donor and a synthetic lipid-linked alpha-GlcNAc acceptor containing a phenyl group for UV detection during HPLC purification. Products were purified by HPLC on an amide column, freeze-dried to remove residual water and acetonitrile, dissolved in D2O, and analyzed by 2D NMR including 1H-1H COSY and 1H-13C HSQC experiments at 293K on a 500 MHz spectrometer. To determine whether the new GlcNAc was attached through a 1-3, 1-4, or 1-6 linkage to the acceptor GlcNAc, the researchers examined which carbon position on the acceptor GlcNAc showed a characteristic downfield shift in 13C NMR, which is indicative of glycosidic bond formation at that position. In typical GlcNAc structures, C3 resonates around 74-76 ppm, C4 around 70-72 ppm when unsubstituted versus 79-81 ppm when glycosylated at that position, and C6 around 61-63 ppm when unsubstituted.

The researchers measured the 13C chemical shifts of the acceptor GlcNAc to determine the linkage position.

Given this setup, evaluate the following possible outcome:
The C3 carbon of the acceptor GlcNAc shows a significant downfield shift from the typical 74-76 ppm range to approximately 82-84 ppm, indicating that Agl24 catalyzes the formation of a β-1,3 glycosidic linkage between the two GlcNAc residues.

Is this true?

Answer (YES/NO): NO